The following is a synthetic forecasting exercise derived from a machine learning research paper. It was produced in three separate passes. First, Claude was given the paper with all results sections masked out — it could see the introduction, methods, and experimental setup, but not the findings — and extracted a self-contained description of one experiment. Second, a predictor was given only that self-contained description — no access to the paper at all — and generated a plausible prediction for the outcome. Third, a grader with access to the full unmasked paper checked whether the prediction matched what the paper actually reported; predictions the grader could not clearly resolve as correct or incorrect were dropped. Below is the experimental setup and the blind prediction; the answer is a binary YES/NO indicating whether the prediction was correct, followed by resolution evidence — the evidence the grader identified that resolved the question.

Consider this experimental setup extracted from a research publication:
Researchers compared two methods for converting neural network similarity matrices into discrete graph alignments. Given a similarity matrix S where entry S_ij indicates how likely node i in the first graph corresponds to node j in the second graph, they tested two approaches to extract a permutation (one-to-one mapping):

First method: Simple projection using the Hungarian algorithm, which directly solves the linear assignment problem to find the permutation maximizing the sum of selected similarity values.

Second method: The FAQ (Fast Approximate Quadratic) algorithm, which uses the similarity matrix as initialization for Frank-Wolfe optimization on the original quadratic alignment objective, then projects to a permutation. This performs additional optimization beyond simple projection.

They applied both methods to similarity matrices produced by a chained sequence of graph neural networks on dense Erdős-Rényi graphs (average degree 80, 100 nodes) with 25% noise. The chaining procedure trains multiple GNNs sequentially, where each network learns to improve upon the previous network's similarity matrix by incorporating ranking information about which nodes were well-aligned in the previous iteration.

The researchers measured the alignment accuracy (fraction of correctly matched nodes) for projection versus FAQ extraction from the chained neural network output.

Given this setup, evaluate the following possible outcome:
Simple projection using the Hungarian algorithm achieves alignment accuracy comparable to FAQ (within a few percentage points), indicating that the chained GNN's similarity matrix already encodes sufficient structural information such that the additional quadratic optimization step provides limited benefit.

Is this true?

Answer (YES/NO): NO